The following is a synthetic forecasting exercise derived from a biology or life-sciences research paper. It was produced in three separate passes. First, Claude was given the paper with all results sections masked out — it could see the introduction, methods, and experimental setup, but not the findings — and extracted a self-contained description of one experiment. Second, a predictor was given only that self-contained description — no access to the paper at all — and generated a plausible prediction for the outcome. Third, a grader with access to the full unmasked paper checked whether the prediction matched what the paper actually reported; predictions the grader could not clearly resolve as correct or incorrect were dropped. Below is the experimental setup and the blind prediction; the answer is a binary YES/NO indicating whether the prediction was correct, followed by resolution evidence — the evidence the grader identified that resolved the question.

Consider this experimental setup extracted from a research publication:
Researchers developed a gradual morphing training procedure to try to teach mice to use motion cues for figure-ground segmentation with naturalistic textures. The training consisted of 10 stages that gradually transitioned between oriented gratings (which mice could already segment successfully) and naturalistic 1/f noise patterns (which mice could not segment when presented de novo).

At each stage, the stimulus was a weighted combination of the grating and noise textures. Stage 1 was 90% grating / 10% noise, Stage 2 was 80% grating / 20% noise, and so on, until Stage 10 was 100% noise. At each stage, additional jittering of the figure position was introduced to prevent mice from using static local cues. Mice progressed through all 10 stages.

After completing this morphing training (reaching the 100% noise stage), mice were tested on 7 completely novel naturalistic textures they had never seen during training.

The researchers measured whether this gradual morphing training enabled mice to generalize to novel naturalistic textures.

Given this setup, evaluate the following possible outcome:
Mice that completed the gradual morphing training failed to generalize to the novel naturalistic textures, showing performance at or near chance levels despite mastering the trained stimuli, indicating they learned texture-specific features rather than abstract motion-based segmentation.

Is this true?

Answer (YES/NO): YES